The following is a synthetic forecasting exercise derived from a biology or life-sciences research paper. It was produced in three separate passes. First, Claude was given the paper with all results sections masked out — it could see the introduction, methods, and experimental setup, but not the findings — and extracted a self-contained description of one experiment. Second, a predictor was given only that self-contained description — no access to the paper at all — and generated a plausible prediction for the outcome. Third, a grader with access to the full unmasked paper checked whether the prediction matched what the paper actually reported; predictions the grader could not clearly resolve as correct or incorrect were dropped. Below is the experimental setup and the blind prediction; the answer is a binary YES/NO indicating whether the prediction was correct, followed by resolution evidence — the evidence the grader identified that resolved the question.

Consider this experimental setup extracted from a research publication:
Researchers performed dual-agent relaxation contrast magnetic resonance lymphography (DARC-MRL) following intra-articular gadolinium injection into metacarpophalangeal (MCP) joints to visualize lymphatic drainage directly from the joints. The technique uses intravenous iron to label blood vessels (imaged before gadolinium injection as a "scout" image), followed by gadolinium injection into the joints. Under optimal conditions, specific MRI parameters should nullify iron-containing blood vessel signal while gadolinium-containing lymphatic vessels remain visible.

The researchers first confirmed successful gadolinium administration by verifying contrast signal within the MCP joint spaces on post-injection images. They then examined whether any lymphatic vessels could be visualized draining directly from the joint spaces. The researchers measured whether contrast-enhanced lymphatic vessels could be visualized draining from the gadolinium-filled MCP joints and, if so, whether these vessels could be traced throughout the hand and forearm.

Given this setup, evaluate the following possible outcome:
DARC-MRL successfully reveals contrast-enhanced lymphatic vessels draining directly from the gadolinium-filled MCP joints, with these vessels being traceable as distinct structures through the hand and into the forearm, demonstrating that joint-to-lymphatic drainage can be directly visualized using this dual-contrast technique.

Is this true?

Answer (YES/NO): NO